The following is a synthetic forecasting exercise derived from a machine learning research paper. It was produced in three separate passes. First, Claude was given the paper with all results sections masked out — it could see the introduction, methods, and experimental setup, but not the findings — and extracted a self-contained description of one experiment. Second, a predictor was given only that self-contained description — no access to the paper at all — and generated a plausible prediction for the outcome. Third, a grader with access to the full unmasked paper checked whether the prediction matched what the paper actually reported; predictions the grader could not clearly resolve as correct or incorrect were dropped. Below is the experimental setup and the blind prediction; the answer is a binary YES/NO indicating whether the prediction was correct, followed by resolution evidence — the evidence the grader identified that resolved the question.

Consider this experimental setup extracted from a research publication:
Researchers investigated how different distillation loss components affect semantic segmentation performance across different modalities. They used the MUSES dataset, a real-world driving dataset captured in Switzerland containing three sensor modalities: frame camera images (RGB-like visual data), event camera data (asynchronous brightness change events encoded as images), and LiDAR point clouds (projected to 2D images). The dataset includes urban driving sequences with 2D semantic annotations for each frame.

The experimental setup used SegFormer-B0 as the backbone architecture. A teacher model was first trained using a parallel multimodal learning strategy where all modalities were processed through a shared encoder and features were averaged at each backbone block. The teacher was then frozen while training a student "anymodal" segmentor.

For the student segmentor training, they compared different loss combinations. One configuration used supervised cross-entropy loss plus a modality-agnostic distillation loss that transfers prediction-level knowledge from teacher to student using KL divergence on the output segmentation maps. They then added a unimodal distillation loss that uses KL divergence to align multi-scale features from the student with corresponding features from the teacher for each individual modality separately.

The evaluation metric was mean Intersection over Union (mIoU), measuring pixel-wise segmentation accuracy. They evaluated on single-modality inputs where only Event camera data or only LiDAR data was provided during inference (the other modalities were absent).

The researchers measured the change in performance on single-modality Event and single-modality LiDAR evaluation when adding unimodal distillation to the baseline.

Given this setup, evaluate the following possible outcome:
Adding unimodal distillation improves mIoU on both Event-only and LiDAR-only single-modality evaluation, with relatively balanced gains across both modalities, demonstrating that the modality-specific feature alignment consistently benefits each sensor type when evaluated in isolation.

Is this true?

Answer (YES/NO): NO